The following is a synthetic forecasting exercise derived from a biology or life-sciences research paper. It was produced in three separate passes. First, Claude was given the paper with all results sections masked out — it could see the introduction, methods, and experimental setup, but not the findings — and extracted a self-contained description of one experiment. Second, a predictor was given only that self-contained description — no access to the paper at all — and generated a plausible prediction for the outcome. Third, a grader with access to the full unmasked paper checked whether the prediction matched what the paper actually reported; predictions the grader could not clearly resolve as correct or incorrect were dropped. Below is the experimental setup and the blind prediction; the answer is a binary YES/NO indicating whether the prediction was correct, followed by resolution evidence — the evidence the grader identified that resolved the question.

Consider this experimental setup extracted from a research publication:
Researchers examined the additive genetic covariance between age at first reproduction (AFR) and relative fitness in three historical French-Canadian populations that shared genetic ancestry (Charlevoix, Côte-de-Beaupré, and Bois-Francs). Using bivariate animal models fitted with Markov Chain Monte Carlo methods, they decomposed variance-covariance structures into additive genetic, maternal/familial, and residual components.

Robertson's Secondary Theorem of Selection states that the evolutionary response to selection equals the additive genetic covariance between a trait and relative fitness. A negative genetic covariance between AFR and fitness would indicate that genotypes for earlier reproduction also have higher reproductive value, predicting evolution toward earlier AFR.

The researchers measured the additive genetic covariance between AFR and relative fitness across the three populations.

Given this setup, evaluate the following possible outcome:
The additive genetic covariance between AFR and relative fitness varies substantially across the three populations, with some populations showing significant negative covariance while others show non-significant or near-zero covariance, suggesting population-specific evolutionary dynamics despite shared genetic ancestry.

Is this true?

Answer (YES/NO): YES